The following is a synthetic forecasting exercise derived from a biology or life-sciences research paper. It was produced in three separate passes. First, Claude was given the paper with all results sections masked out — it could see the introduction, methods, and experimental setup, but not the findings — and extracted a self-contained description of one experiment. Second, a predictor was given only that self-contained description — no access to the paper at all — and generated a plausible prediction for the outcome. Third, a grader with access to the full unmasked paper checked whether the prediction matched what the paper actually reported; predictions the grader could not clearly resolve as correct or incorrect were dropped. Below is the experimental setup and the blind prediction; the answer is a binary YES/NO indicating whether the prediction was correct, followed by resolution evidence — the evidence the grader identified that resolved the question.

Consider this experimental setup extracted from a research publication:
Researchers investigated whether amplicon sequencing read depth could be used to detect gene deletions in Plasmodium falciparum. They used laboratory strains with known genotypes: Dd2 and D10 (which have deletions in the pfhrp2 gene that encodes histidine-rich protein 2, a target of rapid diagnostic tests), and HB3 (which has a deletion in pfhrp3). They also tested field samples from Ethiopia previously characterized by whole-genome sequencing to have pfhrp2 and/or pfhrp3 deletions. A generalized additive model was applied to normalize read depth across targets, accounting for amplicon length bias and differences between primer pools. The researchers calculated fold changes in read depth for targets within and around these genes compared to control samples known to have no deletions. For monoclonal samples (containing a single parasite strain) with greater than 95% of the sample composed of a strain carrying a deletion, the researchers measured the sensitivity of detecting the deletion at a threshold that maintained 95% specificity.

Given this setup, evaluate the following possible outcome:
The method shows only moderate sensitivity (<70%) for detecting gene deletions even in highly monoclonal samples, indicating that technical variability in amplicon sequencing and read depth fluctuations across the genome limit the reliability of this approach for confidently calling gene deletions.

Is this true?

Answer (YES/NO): NO